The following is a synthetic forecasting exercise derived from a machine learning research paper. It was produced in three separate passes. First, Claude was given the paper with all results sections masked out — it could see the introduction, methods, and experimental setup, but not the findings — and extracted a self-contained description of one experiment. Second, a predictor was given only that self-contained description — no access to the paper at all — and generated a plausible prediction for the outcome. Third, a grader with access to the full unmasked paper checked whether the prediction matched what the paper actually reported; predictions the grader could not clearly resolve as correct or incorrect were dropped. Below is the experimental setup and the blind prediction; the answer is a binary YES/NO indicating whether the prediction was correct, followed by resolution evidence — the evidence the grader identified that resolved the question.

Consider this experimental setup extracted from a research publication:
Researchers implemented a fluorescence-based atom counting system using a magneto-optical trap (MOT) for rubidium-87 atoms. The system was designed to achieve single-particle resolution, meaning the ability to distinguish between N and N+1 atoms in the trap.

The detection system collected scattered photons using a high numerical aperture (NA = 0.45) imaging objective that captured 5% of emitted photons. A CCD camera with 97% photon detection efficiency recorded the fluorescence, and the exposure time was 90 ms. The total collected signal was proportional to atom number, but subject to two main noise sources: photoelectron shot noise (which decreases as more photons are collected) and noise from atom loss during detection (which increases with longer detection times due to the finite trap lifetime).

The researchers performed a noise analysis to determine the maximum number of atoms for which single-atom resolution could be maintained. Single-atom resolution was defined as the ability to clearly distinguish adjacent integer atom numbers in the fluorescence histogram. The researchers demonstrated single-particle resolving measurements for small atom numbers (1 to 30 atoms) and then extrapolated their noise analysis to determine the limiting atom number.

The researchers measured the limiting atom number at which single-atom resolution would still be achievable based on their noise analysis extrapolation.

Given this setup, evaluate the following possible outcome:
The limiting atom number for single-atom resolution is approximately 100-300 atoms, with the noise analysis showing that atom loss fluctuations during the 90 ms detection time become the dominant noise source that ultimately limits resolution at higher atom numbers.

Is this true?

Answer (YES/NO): NO